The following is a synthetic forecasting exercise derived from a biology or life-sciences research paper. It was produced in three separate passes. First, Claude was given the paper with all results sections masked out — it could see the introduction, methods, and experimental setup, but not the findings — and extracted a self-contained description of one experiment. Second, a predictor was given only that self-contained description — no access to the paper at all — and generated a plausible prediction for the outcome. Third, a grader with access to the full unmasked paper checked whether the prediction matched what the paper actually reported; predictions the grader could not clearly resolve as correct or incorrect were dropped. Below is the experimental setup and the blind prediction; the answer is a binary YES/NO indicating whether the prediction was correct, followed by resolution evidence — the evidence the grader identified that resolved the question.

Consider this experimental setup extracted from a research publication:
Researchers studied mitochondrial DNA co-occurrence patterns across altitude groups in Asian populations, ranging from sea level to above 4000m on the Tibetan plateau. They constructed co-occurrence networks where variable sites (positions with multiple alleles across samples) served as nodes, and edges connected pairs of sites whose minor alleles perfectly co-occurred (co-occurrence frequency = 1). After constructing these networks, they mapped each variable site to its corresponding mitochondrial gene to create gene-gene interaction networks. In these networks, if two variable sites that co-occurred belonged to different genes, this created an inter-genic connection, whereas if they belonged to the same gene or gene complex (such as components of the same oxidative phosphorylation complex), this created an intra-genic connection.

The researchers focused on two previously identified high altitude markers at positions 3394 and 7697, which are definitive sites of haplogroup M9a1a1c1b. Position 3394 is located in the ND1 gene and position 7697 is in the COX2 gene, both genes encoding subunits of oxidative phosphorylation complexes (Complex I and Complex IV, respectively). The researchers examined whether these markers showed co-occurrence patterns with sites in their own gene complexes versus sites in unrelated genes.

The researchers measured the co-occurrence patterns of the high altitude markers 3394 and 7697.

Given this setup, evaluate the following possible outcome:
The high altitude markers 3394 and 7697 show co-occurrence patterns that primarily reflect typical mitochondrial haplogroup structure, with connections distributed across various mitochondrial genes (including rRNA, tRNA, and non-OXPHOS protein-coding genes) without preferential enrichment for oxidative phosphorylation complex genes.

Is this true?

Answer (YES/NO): NO